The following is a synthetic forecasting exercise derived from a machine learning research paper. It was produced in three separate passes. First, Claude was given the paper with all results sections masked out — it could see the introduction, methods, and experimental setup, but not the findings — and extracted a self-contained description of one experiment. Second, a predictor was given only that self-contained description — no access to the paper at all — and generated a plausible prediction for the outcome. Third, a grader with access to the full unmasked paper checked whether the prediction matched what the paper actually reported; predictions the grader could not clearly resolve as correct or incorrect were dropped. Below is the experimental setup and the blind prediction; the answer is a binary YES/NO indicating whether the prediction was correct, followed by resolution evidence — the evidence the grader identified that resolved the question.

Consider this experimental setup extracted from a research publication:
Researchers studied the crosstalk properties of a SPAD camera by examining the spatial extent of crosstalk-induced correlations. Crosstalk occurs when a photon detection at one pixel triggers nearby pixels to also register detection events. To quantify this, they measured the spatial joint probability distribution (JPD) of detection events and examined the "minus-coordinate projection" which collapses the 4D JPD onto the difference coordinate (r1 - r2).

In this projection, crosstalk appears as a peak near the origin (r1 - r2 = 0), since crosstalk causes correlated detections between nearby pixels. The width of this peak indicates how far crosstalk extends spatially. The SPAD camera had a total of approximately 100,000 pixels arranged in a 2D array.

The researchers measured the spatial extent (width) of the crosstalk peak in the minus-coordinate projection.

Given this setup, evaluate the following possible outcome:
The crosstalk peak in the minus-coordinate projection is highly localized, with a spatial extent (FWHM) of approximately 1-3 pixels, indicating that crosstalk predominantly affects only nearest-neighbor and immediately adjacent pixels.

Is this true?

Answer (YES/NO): YES